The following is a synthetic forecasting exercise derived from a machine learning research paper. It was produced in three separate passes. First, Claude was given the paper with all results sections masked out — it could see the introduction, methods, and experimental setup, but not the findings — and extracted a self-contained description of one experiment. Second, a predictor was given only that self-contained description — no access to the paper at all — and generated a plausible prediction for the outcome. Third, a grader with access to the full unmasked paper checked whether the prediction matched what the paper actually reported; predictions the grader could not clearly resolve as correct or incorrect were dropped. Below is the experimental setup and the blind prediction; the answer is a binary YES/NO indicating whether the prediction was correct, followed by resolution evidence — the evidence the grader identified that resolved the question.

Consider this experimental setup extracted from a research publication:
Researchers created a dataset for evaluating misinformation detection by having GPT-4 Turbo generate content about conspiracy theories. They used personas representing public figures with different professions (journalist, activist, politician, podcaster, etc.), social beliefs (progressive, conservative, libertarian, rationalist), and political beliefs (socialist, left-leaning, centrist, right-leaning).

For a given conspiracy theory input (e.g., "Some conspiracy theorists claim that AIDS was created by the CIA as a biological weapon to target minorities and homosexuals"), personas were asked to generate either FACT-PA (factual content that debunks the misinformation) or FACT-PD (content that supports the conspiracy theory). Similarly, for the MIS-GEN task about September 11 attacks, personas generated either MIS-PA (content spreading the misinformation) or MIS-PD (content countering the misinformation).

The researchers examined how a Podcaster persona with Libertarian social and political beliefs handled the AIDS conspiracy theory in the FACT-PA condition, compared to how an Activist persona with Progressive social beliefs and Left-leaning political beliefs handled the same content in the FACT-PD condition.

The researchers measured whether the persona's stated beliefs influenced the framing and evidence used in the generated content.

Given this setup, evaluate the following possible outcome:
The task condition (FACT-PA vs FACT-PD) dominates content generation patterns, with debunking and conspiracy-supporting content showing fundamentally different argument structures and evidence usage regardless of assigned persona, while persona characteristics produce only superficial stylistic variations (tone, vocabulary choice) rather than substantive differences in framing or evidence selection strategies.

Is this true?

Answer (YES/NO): NO